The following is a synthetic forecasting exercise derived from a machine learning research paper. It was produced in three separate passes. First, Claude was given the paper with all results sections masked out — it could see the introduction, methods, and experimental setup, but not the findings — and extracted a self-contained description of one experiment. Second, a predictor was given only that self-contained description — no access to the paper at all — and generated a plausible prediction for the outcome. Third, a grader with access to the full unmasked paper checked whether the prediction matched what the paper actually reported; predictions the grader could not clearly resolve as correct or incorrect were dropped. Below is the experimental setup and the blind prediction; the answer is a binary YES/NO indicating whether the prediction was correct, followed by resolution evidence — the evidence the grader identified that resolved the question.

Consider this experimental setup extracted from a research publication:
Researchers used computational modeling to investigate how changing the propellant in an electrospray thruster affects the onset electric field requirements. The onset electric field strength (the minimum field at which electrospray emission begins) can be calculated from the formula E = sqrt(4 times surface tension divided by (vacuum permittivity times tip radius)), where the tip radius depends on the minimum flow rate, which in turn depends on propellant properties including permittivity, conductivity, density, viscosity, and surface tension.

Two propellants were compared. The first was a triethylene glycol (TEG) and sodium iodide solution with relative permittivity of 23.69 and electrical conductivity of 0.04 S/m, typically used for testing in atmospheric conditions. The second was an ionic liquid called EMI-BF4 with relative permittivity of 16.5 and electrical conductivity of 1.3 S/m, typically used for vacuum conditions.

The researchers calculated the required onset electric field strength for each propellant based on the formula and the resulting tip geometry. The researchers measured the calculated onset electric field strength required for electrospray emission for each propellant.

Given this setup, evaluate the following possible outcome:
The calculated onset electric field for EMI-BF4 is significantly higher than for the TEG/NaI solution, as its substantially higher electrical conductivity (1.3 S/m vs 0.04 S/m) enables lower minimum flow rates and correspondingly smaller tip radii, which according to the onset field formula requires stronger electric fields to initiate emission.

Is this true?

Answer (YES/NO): YES